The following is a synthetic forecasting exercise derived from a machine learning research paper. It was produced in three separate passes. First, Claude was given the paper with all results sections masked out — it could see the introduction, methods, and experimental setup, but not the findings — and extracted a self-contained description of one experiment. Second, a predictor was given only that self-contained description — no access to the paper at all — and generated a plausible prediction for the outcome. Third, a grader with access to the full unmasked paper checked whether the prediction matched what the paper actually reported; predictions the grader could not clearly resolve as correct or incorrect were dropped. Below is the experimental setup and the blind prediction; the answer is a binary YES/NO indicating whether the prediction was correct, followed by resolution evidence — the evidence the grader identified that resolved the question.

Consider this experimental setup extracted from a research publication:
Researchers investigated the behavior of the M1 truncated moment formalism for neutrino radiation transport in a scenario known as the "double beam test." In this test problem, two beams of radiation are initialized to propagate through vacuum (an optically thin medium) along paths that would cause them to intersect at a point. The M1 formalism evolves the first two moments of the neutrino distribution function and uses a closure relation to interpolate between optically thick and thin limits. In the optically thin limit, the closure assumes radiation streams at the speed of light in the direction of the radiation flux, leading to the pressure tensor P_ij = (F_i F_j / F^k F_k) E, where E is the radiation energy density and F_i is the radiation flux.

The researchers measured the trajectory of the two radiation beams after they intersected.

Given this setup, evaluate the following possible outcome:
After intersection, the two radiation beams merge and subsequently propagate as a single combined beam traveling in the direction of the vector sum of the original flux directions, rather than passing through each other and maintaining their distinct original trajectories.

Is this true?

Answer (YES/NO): YES